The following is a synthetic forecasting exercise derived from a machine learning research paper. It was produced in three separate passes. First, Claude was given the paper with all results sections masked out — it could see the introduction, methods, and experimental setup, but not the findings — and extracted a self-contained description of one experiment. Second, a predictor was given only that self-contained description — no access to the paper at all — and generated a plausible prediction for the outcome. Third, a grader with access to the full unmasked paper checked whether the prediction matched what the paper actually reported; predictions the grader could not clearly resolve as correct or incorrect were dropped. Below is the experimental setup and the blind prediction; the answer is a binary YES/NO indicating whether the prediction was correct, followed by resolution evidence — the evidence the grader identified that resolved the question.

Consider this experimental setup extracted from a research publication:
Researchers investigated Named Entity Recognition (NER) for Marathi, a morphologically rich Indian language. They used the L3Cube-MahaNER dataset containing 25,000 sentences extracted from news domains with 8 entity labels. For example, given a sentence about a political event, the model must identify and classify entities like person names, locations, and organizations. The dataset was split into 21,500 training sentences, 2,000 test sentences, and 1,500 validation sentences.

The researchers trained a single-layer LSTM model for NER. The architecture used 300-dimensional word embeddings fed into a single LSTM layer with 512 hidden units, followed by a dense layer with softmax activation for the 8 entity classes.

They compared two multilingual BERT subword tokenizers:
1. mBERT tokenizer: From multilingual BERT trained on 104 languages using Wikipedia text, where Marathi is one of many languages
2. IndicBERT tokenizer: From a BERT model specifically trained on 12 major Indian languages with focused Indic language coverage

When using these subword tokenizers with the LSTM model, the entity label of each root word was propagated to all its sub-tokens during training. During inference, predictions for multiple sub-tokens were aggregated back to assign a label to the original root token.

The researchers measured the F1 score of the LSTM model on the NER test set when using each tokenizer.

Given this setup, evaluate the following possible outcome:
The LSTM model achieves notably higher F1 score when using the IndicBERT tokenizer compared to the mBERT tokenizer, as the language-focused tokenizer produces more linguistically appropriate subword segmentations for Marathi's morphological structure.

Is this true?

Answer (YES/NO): YES